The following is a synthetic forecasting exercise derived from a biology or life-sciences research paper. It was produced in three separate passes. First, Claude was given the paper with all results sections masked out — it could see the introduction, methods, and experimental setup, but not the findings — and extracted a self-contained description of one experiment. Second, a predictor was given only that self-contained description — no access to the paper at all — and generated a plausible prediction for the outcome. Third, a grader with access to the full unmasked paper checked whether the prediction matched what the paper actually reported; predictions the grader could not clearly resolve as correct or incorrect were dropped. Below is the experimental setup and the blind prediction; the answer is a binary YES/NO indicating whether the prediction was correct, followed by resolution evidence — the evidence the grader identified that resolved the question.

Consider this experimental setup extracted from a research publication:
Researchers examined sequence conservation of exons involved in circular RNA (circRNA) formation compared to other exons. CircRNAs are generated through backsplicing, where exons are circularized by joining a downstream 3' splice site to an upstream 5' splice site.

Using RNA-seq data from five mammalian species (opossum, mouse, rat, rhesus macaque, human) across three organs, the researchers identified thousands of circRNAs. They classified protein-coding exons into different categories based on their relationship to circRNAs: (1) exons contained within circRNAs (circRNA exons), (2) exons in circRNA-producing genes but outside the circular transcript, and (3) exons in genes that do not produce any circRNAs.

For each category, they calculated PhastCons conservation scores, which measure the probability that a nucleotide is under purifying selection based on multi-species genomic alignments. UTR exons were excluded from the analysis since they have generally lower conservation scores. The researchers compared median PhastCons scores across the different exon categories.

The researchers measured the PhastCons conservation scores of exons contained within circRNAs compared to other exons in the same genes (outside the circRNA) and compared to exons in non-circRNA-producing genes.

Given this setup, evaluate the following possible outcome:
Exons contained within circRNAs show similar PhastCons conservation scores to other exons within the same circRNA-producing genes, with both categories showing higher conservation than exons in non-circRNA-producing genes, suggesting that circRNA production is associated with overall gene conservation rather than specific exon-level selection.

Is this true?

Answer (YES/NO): NO